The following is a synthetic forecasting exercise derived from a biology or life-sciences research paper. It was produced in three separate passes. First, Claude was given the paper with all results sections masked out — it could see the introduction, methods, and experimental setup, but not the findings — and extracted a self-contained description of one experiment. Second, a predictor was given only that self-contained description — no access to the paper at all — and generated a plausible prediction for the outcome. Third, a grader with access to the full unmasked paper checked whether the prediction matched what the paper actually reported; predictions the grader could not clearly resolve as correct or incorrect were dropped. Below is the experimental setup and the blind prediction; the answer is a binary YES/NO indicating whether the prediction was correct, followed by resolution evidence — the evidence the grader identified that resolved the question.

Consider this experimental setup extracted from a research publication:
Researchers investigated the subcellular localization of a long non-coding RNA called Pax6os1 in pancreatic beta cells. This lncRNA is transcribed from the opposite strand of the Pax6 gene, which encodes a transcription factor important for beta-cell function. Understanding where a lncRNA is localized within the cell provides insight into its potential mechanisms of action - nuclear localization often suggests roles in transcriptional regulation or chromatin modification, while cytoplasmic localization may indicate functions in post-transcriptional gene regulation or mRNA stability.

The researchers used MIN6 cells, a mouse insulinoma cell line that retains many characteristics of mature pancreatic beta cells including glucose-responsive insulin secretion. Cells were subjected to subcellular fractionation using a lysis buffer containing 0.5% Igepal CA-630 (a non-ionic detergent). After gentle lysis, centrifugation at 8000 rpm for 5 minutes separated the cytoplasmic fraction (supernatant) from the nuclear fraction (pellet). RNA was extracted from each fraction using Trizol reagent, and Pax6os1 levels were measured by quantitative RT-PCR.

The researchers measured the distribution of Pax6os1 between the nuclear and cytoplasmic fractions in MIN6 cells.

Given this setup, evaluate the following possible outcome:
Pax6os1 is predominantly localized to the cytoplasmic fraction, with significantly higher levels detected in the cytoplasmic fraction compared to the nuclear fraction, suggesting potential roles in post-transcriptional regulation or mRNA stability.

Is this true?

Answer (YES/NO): NO